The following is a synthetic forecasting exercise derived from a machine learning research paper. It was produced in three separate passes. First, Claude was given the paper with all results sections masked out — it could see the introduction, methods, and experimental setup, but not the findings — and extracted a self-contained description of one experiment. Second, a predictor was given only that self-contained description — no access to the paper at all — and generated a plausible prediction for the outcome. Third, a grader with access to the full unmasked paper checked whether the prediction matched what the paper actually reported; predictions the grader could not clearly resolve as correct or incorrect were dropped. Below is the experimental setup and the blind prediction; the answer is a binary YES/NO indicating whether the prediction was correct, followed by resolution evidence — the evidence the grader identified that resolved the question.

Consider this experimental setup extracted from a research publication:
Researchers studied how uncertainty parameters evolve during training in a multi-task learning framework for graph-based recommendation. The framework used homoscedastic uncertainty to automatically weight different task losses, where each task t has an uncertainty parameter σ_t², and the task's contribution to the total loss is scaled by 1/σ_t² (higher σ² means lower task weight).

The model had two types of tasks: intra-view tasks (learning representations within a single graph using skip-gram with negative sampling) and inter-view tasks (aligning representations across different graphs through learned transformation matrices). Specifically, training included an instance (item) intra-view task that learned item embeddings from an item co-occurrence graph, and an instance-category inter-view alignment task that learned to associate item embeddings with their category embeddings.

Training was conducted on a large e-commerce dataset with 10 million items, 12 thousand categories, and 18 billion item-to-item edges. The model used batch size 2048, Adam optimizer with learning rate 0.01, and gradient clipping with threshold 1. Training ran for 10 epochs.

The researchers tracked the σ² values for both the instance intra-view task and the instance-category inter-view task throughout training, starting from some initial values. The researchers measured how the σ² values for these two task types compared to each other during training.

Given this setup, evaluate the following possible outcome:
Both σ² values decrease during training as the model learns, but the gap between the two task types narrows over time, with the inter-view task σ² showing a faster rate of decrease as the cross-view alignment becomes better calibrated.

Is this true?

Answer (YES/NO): NO